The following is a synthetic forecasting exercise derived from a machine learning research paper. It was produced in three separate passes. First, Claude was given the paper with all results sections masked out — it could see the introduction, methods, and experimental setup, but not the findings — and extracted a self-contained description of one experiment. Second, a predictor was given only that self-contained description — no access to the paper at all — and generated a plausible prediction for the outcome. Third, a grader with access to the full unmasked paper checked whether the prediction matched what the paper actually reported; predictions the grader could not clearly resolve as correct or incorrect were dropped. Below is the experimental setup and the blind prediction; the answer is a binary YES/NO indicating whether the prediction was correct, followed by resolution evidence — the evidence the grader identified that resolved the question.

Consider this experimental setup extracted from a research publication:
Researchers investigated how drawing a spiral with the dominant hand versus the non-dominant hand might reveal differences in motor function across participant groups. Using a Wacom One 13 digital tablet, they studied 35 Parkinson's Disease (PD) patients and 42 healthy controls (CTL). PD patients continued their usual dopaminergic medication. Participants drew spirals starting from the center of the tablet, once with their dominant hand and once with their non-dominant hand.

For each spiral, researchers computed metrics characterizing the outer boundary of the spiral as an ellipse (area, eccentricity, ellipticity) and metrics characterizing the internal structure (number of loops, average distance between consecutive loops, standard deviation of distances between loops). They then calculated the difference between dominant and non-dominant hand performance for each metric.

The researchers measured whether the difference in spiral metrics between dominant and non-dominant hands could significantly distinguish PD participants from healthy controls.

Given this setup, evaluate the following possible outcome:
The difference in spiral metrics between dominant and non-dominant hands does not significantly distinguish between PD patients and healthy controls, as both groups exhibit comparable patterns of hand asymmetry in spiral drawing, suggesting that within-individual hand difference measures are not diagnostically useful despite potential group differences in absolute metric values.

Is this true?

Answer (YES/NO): YES